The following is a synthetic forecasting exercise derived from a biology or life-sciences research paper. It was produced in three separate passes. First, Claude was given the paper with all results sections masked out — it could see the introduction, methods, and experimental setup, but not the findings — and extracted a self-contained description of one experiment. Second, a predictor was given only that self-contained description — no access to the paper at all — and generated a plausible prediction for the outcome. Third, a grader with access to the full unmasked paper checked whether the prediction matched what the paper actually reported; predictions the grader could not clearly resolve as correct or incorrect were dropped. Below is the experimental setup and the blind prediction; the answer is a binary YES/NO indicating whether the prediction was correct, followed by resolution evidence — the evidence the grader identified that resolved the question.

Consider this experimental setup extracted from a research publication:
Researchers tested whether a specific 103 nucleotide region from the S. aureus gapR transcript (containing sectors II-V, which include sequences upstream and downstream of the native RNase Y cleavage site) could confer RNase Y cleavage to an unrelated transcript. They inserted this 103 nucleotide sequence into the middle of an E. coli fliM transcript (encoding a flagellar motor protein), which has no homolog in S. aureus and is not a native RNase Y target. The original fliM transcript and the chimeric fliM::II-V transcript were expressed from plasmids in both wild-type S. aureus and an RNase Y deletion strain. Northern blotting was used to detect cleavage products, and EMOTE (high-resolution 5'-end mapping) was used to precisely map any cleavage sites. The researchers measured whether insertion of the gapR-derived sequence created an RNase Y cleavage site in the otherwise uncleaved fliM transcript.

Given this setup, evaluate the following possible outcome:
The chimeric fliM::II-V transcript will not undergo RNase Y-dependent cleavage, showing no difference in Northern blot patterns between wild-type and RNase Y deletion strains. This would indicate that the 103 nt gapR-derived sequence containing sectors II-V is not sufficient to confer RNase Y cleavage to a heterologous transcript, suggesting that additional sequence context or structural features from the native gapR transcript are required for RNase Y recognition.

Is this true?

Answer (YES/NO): NO